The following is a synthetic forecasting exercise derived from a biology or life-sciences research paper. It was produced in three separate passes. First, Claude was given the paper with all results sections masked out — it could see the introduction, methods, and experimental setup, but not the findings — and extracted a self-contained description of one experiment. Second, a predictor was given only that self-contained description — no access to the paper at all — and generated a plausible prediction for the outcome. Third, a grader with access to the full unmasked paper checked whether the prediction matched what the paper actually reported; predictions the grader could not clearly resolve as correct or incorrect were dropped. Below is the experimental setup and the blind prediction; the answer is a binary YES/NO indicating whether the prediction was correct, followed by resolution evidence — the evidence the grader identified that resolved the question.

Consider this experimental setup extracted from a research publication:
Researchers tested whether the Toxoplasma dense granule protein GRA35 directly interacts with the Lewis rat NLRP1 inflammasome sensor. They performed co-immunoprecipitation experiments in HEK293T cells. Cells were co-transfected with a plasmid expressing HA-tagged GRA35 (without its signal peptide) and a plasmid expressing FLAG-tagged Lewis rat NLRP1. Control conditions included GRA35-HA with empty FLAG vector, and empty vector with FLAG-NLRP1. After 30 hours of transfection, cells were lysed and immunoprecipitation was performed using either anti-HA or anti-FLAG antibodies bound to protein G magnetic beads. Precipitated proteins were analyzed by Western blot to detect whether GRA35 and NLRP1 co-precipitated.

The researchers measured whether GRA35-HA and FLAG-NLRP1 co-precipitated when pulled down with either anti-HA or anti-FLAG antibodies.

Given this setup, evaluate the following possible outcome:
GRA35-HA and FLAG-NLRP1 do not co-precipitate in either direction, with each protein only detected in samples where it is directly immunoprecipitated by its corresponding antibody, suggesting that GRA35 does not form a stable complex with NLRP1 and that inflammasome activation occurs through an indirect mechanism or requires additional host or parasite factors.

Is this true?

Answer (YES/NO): YES